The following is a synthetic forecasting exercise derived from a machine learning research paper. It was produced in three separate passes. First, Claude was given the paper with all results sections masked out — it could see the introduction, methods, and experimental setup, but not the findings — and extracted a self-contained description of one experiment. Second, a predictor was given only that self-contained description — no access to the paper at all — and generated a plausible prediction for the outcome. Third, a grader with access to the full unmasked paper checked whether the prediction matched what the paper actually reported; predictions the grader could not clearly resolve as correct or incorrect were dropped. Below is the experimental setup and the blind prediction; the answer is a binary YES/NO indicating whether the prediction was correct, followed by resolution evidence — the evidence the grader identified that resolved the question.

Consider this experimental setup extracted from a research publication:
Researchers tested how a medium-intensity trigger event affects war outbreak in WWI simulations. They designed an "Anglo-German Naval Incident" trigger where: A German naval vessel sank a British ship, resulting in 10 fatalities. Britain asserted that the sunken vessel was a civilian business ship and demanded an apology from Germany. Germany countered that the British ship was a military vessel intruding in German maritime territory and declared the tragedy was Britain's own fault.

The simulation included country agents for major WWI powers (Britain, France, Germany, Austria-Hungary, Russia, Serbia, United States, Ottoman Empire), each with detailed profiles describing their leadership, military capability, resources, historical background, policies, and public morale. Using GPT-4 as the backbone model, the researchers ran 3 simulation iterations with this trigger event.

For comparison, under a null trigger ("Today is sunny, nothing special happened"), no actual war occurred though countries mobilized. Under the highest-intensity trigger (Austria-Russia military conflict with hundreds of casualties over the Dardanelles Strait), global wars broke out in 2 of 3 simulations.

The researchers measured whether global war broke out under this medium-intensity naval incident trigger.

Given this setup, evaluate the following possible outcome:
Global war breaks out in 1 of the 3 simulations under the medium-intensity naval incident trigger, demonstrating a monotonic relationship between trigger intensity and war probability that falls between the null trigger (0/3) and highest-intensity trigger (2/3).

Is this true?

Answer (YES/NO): YES